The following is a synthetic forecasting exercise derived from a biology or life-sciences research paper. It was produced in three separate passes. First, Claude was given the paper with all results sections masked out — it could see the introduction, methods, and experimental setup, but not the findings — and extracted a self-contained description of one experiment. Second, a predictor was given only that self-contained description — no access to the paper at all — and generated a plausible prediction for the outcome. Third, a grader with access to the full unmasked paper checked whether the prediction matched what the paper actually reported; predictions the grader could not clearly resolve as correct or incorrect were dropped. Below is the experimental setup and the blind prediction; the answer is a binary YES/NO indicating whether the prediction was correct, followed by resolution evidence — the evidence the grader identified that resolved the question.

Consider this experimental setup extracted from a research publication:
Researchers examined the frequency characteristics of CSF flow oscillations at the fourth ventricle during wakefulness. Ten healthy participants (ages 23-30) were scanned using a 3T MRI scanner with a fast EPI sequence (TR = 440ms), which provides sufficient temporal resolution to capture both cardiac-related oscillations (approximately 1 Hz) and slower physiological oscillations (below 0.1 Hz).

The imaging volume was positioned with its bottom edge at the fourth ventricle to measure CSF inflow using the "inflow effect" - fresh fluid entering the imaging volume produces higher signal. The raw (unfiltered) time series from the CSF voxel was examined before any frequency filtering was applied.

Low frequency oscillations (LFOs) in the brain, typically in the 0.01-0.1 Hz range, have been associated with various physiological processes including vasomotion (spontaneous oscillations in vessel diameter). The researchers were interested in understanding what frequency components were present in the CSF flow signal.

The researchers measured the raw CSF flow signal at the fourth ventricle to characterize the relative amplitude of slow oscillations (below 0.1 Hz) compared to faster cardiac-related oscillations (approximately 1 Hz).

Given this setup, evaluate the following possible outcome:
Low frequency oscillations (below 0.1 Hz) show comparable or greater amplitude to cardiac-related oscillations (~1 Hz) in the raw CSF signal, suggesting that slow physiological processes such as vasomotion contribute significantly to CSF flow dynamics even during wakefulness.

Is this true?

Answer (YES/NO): YES